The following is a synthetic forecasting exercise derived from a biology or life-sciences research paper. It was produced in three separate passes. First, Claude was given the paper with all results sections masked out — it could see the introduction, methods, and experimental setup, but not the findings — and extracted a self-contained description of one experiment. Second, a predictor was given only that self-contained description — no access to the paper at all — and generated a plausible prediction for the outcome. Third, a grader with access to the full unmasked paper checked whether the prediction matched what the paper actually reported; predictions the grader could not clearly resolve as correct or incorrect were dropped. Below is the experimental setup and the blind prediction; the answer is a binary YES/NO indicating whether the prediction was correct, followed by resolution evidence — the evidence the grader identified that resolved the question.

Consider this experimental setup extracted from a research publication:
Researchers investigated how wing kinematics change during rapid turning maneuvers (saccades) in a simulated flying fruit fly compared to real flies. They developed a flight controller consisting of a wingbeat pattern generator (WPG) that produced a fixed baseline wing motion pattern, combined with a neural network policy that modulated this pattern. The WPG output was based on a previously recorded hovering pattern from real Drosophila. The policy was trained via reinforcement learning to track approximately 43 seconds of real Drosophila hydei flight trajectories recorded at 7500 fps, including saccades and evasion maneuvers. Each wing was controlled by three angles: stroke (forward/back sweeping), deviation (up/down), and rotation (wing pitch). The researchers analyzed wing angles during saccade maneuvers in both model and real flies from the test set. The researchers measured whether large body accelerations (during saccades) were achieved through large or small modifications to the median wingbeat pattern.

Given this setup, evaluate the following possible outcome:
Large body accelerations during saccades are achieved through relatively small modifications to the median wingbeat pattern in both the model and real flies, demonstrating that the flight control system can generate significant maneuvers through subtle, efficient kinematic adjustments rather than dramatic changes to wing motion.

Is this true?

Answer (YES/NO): YES